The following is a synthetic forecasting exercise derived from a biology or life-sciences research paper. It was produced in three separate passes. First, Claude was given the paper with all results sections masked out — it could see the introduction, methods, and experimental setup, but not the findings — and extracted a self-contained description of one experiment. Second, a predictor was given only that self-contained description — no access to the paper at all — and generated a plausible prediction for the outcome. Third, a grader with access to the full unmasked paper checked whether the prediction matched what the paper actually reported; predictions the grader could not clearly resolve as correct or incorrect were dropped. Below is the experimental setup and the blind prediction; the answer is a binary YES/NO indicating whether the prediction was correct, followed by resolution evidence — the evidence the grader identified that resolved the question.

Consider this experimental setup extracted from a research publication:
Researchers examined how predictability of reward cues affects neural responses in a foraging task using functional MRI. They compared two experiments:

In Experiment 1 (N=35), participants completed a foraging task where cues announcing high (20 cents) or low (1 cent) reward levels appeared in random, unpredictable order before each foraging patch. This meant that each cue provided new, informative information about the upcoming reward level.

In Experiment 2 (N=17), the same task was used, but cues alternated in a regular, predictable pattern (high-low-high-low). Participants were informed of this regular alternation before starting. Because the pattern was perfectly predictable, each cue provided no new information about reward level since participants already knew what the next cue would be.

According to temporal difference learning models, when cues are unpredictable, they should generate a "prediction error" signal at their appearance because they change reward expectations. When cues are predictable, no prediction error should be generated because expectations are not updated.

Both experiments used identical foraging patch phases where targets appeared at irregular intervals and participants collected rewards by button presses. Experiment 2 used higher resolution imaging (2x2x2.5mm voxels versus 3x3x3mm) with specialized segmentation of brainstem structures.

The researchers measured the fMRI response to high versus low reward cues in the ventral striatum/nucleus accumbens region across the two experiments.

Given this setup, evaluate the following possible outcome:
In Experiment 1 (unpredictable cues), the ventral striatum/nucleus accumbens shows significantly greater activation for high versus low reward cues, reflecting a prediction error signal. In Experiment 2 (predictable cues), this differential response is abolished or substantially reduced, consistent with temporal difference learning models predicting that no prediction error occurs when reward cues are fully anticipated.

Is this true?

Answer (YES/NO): YES